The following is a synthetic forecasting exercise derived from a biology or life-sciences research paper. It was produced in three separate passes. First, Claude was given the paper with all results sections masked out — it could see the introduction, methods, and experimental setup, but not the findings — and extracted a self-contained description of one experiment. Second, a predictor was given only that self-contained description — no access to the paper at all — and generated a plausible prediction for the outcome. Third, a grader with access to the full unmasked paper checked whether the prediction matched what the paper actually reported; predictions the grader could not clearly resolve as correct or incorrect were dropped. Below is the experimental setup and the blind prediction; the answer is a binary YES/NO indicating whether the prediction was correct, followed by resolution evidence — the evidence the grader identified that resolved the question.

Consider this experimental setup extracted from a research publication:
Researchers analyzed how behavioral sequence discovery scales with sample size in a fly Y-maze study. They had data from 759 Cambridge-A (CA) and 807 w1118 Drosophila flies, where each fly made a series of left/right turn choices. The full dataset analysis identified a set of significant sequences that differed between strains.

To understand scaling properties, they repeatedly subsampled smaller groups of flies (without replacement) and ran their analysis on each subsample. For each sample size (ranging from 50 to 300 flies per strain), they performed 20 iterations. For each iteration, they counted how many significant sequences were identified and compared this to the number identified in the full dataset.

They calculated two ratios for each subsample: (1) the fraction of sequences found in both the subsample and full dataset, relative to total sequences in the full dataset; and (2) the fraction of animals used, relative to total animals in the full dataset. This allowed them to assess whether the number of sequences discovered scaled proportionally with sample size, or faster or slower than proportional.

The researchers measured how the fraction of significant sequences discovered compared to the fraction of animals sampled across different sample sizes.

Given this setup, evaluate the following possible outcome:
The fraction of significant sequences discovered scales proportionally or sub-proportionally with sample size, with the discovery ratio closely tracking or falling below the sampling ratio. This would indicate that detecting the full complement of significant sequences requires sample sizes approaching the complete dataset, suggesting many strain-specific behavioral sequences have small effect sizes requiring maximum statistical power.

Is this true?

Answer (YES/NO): NO